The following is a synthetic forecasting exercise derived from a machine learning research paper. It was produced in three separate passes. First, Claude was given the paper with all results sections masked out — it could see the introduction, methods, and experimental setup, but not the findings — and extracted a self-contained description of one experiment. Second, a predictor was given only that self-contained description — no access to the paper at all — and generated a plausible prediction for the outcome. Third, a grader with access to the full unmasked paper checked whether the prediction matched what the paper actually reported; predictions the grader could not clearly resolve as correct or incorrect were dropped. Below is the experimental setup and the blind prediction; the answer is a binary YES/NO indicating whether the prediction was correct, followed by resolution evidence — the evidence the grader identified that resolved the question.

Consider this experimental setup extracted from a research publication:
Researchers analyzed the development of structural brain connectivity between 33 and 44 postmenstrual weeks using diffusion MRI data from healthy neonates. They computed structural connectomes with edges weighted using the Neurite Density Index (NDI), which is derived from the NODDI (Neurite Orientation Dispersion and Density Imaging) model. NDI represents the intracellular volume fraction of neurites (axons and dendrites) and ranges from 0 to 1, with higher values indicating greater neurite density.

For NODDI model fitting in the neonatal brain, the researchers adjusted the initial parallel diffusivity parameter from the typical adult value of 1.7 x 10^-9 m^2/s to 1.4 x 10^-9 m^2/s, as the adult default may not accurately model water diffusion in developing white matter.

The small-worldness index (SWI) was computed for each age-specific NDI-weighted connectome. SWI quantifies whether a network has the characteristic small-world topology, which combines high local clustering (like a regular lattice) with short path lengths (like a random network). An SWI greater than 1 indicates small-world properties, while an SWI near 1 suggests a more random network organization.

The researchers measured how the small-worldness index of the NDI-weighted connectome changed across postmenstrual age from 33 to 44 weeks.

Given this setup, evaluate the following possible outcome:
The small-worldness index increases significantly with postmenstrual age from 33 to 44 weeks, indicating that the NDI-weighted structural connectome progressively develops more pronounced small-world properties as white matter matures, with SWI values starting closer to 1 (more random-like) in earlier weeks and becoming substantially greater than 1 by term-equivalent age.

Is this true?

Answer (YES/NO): NO